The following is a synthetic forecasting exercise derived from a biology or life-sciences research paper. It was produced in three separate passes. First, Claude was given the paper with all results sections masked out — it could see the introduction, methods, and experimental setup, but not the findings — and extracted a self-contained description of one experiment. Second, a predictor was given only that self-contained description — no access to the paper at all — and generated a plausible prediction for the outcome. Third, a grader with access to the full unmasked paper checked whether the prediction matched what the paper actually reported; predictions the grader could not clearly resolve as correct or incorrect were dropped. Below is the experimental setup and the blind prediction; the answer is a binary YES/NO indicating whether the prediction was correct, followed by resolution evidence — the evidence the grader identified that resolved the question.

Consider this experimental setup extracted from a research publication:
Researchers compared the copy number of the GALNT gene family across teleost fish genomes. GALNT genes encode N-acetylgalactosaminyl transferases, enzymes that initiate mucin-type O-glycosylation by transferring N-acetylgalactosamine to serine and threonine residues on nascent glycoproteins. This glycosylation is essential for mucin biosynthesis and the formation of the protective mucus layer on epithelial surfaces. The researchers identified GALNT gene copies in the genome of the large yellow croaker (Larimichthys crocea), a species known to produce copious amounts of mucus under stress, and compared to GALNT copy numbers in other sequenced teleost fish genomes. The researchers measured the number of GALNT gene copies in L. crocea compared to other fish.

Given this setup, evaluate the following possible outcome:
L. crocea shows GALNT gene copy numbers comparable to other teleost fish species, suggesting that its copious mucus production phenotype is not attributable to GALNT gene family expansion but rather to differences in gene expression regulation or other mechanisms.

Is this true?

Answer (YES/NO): NO